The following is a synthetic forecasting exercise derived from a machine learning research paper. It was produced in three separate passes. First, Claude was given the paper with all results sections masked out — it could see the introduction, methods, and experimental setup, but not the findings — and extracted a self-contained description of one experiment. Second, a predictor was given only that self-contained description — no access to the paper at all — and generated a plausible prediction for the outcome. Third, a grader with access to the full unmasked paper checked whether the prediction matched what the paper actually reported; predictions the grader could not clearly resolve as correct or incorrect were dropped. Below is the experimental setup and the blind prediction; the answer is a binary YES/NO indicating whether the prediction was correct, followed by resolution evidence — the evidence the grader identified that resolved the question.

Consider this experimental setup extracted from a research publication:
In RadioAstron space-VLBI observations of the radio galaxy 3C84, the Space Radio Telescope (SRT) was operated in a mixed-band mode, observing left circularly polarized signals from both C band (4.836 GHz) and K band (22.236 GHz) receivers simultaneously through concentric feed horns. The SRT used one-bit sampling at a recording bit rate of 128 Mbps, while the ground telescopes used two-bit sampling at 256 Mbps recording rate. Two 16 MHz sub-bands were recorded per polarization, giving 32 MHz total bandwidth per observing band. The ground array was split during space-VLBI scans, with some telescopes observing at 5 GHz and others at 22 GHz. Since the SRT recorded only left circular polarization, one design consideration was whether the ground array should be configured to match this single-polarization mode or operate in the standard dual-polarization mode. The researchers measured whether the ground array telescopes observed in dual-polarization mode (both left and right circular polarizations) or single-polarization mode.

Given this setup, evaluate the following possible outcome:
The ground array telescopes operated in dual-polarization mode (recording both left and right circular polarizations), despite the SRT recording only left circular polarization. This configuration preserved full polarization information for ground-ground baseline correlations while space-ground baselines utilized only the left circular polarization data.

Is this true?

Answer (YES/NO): YES